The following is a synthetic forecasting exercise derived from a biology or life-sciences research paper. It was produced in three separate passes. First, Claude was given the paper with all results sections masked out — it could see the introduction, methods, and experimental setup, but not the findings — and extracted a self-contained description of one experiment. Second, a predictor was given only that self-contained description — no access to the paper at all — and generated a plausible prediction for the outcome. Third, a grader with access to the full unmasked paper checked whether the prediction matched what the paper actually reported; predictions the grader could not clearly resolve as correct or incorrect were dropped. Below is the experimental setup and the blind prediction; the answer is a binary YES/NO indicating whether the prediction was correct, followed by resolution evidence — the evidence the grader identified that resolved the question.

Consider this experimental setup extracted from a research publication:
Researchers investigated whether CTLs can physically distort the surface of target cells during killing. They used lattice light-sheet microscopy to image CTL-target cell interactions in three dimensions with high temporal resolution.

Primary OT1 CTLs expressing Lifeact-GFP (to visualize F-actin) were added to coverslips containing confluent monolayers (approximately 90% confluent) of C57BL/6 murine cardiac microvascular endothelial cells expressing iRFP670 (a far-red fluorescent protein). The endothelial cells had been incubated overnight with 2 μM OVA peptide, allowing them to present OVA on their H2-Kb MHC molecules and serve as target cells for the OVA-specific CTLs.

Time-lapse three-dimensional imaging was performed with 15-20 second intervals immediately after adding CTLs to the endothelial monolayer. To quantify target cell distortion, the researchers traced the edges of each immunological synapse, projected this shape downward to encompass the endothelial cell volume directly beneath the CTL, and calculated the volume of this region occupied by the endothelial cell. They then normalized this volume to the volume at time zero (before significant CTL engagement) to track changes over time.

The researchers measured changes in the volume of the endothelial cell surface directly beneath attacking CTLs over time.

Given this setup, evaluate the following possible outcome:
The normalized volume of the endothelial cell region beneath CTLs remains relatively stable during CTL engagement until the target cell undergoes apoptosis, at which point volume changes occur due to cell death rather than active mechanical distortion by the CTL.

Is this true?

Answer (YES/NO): NO